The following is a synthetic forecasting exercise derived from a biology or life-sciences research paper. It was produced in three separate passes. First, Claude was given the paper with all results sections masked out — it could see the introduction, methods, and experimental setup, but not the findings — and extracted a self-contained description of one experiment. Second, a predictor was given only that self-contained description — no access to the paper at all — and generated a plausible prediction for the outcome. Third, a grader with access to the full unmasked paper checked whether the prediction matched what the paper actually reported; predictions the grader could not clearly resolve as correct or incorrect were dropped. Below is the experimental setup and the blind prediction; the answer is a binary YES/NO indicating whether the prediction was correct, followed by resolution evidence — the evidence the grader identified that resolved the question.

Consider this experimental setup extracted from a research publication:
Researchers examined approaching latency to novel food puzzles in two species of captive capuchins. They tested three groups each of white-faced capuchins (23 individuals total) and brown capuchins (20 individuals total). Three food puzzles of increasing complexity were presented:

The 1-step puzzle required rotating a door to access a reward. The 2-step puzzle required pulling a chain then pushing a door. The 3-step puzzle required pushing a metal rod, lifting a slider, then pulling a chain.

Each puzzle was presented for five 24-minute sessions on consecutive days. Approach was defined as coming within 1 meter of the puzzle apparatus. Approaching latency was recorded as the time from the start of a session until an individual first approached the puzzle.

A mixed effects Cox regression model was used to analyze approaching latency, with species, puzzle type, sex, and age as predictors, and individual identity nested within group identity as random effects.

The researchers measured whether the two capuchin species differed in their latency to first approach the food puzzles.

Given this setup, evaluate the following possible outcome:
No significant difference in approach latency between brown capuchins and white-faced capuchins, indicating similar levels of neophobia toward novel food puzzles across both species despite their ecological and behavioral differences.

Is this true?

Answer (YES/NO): YES